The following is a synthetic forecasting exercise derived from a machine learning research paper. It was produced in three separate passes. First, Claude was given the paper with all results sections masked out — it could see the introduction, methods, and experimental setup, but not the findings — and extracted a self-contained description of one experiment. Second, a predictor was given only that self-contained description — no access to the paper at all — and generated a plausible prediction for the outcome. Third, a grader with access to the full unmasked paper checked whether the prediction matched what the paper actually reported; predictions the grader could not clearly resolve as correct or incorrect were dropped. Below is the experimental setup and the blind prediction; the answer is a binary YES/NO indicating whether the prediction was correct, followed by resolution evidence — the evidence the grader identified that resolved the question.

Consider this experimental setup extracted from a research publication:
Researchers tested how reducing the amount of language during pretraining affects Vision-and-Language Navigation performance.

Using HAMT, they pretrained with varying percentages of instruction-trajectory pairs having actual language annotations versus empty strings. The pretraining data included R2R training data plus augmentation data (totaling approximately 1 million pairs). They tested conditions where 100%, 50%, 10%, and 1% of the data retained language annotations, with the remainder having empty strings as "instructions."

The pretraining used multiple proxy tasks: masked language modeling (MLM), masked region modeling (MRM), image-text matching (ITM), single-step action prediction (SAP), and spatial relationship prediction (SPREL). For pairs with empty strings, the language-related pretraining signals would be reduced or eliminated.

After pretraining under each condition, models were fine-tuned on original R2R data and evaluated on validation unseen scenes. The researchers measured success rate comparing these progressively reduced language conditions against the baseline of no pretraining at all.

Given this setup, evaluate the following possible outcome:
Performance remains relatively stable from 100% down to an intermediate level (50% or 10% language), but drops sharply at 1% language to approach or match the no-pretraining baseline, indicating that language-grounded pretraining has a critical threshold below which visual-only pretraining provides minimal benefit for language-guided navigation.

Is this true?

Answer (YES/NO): NO